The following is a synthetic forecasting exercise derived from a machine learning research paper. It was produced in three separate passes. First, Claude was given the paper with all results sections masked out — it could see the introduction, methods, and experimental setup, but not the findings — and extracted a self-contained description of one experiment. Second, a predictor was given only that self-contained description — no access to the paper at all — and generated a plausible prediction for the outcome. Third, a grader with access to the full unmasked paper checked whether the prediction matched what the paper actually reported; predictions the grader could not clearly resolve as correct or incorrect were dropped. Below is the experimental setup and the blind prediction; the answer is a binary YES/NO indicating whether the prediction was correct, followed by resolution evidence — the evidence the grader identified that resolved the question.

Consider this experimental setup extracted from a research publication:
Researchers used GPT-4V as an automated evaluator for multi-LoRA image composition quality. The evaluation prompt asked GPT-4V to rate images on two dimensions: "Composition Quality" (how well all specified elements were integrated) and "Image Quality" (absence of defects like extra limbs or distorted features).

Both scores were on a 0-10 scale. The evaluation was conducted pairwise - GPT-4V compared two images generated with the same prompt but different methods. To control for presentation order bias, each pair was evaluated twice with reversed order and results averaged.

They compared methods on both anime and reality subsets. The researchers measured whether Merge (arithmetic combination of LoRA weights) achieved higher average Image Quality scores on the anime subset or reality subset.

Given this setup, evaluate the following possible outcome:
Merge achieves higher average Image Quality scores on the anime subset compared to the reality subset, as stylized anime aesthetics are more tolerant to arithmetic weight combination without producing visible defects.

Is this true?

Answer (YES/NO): NO